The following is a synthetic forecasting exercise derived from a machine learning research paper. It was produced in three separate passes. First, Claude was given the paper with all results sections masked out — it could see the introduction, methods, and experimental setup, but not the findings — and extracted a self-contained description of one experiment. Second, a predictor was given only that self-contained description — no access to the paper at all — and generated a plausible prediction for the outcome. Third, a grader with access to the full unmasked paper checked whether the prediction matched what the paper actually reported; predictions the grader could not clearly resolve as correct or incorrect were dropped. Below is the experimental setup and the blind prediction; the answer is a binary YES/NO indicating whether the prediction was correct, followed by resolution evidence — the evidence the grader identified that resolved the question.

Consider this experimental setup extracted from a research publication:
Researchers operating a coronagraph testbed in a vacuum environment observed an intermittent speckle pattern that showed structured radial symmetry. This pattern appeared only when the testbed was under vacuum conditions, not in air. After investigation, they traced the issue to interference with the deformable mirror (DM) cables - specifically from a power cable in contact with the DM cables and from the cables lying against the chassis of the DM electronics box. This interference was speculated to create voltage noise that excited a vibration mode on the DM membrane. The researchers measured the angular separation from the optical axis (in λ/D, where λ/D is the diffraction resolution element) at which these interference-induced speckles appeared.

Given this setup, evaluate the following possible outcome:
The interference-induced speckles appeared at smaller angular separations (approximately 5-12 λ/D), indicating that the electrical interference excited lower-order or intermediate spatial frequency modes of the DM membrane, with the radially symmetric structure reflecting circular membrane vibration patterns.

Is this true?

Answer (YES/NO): YES